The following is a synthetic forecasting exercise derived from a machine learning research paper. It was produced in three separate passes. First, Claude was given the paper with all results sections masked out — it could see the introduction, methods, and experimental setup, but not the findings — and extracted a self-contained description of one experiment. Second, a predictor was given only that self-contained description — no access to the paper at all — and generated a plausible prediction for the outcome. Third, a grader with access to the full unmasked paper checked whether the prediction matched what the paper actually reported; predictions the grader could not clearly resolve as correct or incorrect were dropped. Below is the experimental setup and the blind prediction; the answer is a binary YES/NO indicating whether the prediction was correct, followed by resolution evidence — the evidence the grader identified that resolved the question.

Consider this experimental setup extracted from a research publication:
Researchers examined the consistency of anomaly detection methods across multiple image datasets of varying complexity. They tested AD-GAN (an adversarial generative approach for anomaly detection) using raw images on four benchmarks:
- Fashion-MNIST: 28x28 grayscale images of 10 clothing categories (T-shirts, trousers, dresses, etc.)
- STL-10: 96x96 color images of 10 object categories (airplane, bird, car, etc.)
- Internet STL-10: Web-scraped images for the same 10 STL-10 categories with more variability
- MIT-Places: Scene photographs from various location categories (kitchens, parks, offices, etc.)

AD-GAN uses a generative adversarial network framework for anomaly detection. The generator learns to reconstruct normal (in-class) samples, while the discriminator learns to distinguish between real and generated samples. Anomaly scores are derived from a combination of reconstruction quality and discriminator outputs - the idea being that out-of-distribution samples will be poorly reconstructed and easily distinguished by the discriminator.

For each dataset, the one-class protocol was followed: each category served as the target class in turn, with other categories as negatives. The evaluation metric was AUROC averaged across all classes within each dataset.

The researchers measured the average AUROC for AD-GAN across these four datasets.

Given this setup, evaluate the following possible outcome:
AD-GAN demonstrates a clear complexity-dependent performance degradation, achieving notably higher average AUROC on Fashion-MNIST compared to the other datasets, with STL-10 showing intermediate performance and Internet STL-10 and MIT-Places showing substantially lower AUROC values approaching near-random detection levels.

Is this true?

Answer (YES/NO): YES